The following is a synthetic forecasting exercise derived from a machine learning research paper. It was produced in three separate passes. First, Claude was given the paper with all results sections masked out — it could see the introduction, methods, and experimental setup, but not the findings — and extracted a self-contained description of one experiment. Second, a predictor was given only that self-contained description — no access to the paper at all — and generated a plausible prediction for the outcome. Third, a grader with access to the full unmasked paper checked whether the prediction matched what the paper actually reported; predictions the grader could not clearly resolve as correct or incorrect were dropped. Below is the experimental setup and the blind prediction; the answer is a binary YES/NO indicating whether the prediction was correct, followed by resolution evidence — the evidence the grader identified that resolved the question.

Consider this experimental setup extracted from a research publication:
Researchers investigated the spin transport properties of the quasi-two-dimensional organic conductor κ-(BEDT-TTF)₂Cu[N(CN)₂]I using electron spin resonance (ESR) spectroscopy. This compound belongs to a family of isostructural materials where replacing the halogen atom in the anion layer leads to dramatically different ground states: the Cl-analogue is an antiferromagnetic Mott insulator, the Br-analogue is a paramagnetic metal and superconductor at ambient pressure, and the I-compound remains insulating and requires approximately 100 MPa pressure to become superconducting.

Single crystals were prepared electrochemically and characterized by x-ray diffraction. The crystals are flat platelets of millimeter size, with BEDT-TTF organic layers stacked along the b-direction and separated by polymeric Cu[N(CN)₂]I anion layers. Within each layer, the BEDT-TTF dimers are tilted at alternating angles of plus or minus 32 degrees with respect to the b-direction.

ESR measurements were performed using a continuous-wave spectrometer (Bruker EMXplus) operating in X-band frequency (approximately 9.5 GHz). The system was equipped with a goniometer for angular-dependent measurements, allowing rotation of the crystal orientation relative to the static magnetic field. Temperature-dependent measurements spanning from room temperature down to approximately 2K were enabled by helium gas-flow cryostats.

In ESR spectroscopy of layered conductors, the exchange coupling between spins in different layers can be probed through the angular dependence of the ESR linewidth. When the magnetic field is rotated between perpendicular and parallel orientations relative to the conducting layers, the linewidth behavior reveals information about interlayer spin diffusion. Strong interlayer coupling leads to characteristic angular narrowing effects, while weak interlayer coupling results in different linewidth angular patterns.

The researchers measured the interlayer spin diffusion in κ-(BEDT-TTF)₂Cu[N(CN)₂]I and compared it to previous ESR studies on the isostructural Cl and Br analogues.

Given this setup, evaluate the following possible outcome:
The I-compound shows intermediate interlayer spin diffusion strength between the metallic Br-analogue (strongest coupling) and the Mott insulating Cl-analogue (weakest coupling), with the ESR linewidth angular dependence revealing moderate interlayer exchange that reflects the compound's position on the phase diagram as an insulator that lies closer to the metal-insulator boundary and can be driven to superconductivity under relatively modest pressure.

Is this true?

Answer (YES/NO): NO